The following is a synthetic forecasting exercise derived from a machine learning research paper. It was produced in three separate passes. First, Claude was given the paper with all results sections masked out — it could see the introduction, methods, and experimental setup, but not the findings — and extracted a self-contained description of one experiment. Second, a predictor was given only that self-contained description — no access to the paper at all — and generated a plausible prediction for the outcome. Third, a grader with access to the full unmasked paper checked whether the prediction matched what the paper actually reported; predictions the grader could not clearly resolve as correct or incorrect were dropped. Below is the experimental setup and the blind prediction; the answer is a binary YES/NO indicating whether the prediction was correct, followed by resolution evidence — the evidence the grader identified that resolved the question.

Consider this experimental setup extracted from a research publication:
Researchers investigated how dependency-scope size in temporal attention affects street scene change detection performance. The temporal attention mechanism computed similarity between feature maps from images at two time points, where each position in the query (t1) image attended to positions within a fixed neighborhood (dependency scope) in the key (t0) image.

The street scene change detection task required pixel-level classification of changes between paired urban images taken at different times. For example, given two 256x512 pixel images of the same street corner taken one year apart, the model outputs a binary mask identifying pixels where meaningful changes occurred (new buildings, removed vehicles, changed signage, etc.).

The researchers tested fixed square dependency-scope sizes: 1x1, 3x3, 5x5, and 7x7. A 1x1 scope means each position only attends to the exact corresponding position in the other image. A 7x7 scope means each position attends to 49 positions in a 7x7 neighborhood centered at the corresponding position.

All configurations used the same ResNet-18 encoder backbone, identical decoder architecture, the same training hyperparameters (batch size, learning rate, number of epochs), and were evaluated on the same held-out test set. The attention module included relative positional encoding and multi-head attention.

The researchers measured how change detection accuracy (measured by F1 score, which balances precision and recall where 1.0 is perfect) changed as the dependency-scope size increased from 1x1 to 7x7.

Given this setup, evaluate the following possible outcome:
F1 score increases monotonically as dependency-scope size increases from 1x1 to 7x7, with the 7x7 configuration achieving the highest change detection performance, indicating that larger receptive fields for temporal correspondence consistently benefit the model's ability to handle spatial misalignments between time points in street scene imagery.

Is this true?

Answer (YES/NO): NO